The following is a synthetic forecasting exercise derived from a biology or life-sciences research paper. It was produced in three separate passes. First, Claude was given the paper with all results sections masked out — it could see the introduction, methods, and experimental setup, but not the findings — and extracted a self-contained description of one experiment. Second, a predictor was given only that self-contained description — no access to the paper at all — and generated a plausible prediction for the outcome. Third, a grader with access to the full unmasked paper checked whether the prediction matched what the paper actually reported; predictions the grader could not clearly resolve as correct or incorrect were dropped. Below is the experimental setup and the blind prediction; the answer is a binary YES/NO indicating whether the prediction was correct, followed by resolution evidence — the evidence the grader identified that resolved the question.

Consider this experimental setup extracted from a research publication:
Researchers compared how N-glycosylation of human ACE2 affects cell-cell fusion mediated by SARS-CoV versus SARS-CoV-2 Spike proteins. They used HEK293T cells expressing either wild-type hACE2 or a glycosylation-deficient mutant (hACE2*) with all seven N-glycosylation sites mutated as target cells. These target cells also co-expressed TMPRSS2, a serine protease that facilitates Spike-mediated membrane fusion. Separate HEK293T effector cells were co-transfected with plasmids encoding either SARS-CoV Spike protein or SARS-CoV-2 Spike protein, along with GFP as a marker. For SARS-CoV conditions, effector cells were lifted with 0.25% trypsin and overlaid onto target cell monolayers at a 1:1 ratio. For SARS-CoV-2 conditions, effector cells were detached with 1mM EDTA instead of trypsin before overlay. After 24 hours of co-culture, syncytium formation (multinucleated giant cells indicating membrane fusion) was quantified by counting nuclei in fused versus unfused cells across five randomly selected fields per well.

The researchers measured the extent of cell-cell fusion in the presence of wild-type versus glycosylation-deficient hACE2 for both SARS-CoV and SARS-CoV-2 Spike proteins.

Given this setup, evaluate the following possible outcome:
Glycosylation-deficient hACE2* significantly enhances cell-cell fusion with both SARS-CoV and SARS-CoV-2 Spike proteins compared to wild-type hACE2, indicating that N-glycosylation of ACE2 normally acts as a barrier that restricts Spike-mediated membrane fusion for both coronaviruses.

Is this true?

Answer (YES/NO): NO